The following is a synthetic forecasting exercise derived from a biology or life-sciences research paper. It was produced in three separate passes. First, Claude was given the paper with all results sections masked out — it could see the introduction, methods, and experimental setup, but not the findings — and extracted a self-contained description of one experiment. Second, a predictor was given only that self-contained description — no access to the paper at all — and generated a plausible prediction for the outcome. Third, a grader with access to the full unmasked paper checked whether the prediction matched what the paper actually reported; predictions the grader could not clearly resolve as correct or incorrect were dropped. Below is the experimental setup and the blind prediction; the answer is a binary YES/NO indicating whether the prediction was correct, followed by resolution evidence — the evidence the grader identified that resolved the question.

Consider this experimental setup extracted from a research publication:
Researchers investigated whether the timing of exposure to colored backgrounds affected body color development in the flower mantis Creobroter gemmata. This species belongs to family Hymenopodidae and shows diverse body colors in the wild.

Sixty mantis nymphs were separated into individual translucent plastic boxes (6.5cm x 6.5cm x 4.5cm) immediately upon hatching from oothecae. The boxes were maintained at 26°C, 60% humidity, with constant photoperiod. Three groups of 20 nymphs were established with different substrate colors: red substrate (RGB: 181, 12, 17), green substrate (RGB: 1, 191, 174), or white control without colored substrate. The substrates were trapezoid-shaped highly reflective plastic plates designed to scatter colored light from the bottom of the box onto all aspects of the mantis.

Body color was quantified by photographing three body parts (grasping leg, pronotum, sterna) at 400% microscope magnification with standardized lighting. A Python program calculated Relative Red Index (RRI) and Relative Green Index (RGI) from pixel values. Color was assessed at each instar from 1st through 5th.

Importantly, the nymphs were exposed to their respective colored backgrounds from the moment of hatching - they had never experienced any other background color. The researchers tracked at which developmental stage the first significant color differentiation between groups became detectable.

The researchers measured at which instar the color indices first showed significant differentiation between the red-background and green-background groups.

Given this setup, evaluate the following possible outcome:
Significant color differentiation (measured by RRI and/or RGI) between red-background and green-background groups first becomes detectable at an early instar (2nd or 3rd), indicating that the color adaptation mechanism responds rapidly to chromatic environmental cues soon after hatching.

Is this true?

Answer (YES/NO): YES